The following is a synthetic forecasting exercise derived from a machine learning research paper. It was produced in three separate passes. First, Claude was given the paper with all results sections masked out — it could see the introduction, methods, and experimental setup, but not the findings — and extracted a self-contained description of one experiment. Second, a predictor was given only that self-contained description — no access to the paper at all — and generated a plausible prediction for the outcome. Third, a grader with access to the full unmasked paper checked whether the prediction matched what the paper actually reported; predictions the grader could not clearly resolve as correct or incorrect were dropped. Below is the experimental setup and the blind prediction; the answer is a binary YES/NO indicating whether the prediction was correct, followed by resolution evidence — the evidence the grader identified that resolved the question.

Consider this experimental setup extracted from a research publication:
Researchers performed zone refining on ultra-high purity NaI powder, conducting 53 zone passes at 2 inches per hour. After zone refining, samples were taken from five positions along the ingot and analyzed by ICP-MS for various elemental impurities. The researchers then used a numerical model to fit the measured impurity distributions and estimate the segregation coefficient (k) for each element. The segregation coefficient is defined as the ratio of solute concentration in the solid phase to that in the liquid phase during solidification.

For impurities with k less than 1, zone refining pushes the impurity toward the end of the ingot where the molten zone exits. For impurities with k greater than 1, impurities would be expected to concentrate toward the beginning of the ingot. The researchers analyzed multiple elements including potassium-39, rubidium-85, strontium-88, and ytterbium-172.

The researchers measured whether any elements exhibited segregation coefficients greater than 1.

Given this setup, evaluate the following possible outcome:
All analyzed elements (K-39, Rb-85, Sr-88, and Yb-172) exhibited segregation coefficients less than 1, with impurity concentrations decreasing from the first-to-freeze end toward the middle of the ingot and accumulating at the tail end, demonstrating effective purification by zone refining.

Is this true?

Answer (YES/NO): NO